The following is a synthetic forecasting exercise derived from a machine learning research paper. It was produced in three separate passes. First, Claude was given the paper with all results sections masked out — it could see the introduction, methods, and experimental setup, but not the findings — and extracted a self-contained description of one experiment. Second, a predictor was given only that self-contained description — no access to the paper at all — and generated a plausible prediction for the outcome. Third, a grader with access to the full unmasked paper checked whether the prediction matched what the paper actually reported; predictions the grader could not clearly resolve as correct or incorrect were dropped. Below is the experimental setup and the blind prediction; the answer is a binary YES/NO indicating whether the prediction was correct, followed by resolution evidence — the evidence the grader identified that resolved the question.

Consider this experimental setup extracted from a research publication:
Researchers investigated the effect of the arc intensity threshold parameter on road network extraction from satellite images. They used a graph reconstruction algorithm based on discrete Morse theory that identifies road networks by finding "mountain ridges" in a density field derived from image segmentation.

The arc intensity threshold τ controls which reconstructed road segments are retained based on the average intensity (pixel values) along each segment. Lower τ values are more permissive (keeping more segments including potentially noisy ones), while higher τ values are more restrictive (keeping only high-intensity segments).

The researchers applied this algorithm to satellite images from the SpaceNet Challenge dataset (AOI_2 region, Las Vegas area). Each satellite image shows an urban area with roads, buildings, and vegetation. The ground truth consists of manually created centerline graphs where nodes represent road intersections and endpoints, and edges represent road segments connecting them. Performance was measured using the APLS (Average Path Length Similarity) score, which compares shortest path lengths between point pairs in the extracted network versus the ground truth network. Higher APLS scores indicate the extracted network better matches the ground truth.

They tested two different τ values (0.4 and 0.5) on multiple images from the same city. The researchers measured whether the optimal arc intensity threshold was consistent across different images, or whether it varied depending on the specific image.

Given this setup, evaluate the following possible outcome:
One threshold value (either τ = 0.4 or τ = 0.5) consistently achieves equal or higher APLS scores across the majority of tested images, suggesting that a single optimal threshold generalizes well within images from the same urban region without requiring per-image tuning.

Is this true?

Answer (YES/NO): NO